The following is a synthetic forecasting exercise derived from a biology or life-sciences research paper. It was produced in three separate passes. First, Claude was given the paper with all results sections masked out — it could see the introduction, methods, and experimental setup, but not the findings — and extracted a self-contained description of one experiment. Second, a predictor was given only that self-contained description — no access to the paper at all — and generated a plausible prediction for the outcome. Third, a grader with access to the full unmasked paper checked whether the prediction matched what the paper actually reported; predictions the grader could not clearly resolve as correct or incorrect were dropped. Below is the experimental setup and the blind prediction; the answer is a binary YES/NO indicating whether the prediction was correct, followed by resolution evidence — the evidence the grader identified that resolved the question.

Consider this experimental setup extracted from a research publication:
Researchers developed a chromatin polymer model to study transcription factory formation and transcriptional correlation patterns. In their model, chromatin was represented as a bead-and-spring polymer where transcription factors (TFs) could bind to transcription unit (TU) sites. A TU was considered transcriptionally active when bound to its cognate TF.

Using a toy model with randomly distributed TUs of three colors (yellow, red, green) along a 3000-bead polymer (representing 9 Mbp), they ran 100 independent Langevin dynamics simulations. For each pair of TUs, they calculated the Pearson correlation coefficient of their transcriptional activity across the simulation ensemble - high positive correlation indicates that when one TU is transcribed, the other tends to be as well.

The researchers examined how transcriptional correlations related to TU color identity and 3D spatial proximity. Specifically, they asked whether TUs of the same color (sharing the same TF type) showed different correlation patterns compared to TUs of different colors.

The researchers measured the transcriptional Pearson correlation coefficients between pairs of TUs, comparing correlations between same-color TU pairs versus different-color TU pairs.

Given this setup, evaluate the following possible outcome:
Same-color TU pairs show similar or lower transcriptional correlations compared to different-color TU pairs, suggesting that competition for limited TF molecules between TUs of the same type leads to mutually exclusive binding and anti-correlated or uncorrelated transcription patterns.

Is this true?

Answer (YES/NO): NO